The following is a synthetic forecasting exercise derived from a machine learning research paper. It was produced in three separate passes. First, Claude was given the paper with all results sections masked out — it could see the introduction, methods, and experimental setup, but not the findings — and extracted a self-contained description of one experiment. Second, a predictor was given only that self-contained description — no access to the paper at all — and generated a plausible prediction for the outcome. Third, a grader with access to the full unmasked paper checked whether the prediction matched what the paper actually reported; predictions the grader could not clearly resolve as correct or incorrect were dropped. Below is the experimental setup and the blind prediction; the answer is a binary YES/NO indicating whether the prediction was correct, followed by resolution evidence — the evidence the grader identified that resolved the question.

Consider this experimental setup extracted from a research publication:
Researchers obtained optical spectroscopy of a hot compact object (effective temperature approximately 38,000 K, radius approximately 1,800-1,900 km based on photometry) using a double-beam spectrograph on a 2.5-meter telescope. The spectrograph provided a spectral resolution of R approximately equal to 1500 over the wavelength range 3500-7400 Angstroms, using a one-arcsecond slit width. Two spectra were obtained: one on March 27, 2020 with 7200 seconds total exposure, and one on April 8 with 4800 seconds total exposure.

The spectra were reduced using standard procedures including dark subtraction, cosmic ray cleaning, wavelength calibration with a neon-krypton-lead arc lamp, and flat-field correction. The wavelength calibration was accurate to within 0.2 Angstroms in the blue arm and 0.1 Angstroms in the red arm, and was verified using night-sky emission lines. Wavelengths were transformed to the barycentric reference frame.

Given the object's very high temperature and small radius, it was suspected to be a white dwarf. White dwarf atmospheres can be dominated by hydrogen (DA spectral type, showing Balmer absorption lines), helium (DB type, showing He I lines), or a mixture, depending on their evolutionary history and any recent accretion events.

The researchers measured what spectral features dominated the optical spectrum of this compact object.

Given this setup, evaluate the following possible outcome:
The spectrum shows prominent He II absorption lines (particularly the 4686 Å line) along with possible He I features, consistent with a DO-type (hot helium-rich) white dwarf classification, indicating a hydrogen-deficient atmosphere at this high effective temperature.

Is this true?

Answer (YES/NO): NO